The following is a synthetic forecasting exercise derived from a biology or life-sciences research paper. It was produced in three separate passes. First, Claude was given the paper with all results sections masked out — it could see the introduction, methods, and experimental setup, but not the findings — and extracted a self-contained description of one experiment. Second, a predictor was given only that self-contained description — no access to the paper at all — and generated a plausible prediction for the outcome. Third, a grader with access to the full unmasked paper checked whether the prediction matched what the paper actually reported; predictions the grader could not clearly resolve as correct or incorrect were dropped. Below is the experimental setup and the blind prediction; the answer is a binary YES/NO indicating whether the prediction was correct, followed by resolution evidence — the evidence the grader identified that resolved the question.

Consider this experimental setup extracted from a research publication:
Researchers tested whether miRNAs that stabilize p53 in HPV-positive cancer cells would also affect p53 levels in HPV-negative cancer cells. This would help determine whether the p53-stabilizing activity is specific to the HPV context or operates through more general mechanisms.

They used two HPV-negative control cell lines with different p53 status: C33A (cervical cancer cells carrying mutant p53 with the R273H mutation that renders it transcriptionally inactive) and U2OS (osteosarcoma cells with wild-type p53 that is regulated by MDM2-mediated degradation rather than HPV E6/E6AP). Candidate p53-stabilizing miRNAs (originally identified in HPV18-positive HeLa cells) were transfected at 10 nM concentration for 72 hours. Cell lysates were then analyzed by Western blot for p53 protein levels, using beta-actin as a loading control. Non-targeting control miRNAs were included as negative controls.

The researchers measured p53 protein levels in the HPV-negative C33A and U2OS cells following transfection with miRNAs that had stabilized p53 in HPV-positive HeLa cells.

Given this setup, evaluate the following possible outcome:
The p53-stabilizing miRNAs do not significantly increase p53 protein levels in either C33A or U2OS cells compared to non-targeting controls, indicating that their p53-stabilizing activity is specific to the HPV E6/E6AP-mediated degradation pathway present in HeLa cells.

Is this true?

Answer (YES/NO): NO